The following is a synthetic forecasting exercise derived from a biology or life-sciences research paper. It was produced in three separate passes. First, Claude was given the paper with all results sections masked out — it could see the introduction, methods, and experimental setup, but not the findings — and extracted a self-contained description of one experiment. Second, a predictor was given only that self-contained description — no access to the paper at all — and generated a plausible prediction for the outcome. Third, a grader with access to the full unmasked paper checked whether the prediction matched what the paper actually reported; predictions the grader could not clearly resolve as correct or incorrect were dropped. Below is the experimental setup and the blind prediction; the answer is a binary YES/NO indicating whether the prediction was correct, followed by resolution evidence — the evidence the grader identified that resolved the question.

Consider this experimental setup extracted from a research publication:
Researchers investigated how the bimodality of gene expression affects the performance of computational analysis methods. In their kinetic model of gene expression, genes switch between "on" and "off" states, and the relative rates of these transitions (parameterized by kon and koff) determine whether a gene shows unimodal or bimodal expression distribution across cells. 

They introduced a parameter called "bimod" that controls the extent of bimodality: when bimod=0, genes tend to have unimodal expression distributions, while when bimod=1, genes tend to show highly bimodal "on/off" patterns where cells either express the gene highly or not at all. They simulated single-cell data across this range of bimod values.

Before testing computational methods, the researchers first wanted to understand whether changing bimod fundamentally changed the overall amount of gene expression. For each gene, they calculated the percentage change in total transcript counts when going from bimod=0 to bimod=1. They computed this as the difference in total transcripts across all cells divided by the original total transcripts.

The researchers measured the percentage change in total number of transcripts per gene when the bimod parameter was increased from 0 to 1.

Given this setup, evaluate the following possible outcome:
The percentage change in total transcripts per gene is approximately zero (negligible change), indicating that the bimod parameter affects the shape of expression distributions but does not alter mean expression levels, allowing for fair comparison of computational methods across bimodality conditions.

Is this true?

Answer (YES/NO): YES